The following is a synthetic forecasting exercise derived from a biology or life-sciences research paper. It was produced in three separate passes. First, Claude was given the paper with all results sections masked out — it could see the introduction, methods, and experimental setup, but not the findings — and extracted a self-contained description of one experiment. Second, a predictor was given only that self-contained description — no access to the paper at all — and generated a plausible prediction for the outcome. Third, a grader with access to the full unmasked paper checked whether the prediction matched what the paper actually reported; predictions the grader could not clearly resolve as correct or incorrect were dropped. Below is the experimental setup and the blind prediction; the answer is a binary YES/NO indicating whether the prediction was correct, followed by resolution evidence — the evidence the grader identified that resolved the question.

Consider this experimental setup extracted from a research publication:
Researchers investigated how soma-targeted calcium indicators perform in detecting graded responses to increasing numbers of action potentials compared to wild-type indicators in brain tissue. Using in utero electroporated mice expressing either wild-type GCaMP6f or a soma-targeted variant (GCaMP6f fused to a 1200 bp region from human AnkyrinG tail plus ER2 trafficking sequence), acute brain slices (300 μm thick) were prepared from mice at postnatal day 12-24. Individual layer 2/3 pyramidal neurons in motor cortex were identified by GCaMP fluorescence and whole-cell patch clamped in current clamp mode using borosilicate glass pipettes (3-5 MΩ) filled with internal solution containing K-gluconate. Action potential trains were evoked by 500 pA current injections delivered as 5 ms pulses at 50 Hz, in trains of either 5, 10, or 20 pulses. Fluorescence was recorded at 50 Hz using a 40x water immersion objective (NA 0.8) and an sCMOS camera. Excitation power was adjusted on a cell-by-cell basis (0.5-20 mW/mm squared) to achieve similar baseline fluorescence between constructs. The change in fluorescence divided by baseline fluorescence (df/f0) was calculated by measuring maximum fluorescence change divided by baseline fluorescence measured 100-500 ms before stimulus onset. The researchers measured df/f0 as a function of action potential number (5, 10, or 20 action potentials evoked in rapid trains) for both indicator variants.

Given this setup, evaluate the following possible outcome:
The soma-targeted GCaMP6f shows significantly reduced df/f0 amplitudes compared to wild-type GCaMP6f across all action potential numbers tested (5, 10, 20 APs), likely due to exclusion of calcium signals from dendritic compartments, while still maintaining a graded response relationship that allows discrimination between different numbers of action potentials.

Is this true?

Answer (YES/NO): NO